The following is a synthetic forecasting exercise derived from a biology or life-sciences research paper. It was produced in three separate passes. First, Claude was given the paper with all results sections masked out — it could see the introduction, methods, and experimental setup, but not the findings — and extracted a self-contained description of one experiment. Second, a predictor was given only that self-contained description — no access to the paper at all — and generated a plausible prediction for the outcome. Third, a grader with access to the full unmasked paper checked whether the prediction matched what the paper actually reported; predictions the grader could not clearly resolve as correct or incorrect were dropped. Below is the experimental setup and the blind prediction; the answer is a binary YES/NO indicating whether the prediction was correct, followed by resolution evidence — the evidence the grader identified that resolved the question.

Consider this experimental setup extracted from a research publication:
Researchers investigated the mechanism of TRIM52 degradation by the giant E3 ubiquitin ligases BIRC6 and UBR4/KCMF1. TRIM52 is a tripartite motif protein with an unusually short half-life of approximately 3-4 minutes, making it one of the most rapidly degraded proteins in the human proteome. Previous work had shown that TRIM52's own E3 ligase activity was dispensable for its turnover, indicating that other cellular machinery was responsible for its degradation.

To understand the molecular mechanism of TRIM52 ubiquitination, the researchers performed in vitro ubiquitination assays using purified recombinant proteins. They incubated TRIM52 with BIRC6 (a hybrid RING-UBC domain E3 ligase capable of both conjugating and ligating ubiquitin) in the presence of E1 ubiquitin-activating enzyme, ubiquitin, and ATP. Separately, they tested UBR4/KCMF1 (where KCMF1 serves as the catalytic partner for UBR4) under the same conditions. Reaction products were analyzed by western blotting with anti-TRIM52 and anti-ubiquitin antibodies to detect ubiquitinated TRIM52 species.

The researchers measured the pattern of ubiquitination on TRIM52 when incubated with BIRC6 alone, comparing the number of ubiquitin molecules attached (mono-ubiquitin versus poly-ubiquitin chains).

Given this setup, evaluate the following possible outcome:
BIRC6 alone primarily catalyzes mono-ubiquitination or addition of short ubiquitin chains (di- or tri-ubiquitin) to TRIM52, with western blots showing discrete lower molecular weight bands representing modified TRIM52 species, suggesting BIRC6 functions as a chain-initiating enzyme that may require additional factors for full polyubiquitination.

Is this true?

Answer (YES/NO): YES